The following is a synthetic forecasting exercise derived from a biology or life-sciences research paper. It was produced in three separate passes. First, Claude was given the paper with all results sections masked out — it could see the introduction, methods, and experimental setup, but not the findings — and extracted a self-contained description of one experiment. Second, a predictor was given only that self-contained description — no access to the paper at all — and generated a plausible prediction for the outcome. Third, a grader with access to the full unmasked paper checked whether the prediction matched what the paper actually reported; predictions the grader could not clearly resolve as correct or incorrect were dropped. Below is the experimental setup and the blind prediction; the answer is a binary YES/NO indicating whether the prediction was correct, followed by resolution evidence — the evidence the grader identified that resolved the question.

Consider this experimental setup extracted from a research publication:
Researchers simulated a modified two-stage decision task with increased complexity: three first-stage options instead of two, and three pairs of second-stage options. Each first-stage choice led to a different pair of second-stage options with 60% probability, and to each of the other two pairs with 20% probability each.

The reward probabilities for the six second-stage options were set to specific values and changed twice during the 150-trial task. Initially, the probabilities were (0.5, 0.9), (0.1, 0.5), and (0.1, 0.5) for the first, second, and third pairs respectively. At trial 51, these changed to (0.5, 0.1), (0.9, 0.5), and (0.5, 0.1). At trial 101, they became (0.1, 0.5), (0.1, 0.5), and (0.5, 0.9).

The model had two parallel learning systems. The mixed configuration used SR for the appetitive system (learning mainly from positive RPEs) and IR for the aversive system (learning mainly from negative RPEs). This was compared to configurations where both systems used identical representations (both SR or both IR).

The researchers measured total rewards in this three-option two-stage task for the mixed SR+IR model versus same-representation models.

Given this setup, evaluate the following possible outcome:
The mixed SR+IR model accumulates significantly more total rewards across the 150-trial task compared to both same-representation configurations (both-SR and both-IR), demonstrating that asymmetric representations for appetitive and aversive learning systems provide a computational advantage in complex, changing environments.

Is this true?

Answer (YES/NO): NO